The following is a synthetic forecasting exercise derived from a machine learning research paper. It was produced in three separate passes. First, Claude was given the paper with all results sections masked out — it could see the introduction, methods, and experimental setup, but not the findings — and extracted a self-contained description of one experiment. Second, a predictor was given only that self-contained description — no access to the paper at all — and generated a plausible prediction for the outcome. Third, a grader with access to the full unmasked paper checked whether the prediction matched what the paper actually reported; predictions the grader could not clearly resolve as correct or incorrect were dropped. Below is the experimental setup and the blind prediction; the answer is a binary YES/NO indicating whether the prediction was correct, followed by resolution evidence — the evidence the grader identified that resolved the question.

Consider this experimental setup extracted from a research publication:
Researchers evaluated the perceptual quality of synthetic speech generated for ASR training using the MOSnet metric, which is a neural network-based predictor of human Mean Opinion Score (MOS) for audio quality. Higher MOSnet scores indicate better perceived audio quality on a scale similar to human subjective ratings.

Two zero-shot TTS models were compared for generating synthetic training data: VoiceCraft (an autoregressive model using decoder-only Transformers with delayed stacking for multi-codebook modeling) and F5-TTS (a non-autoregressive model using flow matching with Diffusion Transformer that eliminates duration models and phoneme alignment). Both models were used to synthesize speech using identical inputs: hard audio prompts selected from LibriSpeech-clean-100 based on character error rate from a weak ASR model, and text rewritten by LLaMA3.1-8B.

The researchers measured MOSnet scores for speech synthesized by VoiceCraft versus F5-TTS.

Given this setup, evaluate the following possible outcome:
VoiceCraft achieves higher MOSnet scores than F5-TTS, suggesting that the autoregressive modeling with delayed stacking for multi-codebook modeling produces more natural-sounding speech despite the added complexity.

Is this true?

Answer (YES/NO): NO